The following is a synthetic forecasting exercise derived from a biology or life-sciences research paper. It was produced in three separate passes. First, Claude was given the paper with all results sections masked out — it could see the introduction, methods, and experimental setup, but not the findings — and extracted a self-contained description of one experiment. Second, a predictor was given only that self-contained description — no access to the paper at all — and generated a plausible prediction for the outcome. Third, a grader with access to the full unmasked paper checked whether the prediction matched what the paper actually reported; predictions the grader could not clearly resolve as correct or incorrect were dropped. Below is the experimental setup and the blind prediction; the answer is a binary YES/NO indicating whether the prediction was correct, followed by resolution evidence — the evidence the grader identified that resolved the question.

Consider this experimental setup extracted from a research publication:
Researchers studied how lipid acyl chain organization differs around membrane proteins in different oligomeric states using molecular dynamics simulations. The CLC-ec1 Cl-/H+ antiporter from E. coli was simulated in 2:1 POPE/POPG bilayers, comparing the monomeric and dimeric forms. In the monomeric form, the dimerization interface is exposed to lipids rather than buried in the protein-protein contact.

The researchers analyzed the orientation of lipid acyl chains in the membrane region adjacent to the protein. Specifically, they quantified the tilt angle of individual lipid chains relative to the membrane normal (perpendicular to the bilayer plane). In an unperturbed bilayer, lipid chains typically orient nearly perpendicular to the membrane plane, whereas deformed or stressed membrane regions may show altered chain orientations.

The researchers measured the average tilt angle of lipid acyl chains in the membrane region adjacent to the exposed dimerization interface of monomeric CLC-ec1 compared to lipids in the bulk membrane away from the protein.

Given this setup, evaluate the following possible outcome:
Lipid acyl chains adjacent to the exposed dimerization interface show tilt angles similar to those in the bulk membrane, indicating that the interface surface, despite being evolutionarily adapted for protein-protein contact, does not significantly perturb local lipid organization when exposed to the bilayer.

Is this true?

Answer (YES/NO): NO